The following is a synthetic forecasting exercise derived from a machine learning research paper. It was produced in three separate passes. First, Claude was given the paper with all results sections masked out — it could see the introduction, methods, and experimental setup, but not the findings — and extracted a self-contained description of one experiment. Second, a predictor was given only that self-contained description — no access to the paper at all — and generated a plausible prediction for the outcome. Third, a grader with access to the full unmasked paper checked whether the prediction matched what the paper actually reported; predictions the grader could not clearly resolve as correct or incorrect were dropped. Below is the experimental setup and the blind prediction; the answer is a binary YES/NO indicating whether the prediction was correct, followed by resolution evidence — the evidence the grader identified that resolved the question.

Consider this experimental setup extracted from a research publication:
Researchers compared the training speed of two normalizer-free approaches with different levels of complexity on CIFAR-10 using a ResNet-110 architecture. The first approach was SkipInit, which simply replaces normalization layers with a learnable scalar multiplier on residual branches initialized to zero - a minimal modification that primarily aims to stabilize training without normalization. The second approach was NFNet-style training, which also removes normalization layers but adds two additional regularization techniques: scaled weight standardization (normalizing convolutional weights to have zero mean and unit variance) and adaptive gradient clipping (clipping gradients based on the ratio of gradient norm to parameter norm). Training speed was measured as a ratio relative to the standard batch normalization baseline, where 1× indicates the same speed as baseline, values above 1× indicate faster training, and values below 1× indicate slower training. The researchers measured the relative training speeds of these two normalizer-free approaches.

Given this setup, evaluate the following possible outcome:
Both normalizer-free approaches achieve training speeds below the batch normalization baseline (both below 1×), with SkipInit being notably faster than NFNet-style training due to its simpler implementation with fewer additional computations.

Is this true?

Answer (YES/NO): NO